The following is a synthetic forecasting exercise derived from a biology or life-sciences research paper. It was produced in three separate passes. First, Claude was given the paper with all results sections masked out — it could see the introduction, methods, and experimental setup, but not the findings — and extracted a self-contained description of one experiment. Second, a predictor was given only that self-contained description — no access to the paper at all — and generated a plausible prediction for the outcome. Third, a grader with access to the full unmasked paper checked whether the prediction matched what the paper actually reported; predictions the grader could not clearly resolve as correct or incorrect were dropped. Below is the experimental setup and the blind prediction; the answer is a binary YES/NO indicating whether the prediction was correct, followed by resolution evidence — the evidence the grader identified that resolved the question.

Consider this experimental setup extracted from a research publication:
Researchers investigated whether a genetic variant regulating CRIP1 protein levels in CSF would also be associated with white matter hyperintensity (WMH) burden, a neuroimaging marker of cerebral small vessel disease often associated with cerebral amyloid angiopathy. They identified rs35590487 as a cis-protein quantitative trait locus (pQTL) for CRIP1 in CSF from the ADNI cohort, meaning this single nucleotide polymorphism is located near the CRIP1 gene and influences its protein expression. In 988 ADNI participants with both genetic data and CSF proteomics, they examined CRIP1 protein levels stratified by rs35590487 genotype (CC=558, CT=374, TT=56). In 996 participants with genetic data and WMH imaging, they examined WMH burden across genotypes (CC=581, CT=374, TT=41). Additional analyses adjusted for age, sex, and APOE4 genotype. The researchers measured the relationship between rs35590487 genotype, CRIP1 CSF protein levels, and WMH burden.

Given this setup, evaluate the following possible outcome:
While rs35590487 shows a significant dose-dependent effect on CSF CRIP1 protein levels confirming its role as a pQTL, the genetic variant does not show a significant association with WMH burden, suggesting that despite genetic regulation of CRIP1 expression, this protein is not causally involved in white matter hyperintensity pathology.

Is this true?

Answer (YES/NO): NO